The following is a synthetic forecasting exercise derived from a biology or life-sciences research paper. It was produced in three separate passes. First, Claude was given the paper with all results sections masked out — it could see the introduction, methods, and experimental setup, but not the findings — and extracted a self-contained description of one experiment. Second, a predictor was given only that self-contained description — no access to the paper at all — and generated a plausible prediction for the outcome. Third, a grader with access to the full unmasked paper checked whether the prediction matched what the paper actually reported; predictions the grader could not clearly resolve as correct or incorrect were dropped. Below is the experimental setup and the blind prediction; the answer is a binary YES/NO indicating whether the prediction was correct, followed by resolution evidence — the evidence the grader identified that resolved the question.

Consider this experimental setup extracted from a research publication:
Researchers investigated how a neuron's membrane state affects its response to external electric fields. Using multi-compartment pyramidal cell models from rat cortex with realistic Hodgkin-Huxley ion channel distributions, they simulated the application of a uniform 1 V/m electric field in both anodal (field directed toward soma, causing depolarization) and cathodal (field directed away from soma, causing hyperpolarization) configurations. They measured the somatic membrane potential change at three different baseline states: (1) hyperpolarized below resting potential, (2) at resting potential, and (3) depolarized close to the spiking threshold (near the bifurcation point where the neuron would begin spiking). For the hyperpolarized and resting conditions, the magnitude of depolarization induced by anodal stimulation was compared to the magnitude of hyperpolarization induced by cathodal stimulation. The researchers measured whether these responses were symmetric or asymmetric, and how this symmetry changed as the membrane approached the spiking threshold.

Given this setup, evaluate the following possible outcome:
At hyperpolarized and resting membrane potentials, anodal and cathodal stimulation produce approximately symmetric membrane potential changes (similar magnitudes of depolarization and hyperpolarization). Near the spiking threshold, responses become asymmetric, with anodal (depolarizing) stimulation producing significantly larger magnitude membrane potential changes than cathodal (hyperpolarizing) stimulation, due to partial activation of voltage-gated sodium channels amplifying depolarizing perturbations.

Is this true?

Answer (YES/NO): YES